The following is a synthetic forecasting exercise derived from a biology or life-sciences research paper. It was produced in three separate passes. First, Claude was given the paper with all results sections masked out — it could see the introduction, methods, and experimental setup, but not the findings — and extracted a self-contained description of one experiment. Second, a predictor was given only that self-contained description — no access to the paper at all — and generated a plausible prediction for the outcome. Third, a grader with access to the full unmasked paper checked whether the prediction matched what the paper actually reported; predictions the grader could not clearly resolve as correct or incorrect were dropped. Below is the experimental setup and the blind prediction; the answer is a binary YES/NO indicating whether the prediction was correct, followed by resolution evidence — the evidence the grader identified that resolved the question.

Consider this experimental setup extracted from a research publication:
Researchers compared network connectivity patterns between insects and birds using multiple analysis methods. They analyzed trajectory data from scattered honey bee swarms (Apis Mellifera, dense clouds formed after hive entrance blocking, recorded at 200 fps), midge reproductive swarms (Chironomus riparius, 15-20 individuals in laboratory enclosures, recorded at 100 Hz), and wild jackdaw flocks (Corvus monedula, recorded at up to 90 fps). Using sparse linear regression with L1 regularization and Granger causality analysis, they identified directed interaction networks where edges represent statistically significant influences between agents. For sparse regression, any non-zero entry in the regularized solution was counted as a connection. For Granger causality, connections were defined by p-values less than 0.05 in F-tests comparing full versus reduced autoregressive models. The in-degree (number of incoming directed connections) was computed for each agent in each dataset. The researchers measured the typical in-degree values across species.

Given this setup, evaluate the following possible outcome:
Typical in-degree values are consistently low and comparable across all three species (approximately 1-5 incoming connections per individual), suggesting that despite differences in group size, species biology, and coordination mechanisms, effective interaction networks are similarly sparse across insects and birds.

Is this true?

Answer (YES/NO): NO